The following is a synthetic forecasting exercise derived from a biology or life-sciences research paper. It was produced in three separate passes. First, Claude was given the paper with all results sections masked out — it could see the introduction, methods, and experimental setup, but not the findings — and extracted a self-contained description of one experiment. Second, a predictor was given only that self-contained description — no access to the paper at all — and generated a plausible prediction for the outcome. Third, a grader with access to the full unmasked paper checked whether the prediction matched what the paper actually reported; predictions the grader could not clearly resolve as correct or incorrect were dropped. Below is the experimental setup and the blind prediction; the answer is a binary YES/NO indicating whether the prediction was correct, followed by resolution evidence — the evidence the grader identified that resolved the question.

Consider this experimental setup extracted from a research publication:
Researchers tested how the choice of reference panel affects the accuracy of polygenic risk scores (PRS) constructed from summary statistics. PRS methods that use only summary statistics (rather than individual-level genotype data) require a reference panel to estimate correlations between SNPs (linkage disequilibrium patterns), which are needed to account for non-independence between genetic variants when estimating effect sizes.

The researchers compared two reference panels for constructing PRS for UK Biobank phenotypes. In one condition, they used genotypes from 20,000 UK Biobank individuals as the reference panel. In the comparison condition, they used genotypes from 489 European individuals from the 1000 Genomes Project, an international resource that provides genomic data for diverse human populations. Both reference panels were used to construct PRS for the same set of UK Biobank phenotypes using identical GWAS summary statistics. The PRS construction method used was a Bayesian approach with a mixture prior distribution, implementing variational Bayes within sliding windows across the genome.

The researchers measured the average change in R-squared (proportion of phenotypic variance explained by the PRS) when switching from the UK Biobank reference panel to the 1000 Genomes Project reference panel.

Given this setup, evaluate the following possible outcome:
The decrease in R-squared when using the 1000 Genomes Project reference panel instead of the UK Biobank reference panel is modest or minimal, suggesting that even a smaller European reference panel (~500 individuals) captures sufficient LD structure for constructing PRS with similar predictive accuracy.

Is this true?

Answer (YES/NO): YES